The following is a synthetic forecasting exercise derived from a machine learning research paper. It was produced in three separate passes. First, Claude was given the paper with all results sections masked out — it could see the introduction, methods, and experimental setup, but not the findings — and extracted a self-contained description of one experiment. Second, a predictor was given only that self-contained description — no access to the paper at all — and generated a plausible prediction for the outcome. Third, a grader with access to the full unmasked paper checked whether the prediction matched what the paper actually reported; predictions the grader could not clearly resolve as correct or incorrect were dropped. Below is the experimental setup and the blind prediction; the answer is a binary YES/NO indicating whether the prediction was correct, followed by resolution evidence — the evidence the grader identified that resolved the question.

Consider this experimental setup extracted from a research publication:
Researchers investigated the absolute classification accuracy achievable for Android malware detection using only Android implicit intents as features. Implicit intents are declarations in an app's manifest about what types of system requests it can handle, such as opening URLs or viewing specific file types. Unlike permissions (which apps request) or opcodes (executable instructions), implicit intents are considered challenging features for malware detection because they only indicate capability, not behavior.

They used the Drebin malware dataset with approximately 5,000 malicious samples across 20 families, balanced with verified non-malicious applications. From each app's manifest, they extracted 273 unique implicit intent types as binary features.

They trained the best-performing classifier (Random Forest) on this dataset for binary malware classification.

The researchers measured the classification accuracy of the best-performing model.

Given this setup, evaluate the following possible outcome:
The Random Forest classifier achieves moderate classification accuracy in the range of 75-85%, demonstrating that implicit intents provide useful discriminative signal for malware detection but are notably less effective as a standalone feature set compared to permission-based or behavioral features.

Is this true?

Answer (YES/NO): YES